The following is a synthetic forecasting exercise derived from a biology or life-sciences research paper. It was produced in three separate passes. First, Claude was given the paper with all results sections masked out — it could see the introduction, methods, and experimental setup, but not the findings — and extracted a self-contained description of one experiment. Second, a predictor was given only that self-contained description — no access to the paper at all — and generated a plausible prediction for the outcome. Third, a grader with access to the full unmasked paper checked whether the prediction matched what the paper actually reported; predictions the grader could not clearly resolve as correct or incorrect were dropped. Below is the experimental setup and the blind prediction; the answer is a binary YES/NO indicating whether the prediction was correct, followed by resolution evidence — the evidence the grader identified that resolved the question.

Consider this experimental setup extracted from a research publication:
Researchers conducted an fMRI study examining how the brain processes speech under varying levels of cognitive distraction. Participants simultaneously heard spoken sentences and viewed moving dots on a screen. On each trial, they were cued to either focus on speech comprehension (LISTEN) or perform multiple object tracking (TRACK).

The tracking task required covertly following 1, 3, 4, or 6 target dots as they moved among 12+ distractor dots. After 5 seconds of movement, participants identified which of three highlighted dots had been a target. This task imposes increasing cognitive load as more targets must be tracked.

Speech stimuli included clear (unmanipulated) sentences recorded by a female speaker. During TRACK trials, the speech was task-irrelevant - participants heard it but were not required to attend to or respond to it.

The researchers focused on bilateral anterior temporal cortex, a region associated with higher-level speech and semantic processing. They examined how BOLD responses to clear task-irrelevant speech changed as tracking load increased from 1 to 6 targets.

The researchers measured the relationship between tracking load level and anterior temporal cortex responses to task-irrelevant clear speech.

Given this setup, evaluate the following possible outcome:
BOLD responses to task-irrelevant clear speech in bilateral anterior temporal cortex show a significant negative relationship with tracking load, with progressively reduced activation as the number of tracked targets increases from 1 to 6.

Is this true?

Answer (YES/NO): NO